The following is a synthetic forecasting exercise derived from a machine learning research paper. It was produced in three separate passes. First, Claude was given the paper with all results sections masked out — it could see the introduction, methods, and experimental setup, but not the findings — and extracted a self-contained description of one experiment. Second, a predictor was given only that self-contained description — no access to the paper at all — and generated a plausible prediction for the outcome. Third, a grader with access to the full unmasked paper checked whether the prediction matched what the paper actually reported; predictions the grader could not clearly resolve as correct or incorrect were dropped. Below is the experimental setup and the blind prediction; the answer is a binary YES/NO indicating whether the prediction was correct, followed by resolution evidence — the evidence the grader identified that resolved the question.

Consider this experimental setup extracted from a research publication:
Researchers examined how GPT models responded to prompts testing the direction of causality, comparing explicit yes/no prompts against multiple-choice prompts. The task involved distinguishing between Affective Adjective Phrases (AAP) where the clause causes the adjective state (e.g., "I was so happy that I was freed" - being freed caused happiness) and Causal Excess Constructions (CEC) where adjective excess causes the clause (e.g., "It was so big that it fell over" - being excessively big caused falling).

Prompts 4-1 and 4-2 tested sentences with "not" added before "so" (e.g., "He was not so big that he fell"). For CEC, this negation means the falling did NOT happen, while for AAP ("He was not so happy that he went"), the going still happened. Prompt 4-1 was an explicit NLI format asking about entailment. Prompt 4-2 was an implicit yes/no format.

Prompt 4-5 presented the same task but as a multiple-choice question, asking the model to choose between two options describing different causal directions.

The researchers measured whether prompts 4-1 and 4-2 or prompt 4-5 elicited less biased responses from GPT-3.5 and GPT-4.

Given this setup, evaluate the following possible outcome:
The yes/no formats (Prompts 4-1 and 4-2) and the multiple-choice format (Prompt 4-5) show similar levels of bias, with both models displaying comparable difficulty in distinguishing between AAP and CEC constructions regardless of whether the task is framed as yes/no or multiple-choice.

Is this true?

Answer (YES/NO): NO